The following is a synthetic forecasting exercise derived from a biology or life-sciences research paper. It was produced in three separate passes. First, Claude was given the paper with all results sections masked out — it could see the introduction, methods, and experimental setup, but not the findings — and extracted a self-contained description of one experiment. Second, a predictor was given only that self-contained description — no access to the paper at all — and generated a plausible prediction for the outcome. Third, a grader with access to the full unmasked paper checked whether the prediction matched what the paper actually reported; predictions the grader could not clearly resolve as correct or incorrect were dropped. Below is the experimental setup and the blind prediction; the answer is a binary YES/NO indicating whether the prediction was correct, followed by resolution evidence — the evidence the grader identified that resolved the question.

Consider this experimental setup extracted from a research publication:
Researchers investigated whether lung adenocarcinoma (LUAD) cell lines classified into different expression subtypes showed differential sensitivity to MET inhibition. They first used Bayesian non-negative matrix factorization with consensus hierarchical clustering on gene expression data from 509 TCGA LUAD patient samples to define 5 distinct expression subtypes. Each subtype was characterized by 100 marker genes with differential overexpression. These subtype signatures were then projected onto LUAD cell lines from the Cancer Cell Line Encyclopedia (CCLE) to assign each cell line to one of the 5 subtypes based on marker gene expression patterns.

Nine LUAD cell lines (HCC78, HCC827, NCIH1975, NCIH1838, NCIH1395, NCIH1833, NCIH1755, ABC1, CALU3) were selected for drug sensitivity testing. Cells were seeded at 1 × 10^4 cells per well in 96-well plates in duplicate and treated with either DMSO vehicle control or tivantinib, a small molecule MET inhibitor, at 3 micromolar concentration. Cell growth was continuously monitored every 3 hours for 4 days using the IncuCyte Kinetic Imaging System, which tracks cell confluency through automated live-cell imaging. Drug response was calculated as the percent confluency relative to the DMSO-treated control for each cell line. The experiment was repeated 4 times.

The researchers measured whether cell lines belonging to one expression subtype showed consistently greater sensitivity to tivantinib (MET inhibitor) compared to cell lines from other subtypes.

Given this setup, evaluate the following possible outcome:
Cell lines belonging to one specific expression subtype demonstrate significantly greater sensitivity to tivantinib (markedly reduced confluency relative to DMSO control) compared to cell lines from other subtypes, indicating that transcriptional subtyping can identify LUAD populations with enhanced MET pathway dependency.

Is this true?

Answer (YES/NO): YES